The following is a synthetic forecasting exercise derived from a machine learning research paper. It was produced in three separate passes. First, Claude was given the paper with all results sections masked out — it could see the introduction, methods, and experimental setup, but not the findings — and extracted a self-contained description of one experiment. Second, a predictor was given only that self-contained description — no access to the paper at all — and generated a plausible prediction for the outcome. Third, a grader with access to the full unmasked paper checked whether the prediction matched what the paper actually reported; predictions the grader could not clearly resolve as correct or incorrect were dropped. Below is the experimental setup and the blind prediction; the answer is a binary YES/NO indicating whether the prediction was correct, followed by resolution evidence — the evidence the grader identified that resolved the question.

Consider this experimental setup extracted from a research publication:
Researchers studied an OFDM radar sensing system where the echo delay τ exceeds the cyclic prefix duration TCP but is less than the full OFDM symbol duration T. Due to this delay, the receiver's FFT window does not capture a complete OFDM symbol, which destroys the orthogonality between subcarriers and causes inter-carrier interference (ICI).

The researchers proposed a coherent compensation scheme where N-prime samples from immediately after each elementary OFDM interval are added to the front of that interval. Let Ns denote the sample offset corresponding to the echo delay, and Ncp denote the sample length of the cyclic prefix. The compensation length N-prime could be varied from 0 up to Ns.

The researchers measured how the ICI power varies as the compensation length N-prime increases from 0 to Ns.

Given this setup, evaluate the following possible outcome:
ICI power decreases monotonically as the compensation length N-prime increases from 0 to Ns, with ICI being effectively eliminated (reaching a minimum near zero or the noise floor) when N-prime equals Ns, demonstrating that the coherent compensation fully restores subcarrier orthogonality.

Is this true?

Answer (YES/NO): NO